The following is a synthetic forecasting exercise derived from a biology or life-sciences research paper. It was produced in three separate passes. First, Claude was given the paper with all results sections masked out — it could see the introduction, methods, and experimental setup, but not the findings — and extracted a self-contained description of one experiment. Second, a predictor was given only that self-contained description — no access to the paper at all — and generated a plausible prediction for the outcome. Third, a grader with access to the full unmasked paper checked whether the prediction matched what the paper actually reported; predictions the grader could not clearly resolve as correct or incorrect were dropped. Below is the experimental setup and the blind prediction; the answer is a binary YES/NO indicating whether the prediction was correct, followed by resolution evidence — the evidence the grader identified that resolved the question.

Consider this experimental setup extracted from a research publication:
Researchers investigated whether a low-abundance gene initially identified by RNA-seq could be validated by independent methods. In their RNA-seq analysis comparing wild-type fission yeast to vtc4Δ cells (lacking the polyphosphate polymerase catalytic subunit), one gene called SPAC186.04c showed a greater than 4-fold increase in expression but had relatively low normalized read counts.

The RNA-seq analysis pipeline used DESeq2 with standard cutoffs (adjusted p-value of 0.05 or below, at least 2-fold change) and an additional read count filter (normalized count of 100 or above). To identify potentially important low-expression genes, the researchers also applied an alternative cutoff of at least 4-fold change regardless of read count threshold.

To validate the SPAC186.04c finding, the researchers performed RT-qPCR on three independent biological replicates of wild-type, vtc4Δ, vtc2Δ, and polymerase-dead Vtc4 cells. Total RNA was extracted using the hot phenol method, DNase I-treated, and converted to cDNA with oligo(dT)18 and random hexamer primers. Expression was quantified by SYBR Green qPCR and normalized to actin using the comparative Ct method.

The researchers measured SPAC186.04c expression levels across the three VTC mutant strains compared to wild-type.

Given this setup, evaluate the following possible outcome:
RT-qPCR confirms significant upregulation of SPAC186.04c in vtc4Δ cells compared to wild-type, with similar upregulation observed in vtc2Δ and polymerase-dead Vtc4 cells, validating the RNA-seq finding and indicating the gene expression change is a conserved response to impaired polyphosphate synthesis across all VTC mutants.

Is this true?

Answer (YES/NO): YES